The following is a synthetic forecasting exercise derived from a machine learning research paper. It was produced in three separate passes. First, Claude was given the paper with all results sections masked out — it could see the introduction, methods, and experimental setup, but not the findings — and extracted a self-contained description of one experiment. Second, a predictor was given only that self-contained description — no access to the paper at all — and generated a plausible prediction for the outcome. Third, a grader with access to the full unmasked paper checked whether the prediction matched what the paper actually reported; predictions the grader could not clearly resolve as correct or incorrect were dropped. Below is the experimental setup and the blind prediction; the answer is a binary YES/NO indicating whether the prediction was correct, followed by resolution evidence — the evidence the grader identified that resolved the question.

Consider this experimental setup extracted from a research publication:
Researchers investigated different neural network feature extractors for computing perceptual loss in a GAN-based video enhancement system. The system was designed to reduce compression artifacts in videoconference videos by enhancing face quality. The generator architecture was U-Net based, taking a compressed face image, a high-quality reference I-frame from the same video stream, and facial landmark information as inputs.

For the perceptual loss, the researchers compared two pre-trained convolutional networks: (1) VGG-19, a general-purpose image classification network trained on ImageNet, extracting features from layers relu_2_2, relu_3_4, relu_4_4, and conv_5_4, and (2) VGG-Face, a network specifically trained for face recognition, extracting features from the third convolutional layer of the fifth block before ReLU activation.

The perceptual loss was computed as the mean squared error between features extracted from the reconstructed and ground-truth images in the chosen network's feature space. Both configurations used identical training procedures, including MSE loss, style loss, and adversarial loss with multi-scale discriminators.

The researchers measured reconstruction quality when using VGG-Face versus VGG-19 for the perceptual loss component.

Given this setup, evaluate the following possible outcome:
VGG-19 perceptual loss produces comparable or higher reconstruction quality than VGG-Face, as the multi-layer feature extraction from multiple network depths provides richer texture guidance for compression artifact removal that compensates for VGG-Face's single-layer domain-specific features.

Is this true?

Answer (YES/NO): YES